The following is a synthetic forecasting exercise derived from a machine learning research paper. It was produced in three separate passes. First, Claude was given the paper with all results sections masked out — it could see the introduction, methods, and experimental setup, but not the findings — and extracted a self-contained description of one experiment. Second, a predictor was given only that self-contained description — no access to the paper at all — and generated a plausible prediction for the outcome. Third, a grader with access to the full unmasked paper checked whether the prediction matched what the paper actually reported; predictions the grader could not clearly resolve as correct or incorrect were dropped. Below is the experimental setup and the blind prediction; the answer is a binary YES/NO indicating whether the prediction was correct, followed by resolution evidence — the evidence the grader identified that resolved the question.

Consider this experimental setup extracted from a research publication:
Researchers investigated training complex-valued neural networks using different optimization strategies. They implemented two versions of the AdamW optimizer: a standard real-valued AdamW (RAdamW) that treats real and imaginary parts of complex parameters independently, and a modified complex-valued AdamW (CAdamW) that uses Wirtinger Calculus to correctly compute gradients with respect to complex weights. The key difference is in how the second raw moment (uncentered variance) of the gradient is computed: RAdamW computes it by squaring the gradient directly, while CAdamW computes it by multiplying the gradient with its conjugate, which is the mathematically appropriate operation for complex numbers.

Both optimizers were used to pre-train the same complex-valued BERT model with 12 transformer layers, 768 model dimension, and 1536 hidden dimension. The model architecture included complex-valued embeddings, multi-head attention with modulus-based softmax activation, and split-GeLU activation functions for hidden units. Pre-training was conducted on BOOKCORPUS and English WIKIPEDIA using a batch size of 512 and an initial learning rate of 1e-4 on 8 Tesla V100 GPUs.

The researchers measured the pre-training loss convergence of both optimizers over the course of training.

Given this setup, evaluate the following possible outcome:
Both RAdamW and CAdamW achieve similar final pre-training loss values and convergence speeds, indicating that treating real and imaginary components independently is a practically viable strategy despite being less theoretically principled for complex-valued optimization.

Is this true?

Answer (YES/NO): NO